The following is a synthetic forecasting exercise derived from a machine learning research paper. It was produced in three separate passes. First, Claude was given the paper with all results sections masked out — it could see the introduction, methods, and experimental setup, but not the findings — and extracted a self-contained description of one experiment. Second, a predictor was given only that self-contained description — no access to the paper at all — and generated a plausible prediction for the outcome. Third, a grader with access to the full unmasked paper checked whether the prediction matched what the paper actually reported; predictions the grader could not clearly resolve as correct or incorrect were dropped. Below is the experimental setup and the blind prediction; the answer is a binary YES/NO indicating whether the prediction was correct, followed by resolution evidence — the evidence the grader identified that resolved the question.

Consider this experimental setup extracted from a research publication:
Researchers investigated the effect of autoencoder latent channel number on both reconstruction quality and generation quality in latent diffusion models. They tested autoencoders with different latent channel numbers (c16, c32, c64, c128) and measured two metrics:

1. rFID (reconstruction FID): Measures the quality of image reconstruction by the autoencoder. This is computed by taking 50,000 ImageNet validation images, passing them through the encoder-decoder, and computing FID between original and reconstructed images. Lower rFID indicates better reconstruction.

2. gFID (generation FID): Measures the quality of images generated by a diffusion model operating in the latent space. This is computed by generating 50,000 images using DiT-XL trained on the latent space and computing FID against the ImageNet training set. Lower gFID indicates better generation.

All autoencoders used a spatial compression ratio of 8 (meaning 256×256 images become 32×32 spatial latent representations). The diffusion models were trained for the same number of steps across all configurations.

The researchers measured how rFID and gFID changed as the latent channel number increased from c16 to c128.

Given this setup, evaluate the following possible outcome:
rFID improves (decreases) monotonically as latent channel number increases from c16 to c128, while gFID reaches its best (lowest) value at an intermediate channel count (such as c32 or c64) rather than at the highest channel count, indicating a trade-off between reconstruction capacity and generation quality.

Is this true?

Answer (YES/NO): NO